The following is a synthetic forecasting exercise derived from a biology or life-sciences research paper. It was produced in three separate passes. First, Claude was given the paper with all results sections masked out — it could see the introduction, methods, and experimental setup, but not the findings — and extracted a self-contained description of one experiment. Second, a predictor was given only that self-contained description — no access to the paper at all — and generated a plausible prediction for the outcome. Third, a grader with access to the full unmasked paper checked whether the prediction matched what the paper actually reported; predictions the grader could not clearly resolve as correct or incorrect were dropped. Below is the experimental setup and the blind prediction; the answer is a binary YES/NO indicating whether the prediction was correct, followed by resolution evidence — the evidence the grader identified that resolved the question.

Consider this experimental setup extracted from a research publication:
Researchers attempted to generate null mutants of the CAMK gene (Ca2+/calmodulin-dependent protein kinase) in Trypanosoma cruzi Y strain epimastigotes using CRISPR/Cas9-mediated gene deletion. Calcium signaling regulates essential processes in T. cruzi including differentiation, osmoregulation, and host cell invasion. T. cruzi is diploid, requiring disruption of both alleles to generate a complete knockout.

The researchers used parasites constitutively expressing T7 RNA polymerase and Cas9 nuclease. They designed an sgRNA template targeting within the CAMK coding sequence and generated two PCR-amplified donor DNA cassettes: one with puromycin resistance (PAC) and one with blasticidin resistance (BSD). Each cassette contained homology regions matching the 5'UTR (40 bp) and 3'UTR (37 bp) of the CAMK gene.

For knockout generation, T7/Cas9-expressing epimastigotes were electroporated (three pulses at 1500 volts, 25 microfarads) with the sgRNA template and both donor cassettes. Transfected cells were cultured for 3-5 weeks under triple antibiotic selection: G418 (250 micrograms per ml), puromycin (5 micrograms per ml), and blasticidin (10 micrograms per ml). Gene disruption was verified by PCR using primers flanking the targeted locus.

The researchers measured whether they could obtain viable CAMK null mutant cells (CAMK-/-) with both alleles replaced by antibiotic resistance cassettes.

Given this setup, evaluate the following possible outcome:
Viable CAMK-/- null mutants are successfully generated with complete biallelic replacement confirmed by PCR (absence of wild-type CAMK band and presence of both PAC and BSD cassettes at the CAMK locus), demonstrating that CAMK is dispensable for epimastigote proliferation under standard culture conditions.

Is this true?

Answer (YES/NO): YES